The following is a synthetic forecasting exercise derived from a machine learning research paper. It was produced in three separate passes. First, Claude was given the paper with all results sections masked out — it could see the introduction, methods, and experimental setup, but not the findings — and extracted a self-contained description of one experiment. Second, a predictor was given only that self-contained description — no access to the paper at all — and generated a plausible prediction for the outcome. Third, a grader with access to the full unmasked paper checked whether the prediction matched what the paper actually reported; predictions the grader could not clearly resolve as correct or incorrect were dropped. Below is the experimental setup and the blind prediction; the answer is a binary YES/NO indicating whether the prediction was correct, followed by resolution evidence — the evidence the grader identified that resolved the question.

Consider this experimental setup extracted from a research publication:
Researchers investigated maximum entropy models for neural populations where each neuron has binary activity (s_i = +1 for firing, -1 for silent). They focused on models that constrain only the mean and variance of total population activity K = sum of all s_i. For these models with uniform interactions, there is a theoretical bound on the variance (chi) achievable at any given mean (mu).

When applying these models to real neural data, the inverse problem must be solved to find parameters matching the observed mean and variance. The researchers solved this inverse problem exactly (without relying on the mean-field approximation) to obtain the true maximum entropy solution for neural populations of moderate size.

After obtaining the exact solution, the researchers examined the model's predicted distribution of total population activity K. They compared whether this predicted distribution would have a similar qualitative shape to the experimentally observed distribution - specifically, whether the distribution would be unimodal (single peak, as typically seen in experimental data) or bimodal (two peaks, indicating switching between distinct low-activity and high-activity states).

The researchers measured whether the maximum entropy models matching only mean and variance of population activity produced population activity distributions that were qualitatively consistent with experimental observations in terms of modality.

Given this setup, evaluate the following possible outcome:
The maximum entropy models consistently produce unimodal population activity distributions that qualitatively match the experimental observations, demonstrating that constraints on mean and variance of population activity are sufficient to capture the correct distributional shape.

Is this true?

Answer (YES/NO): NO